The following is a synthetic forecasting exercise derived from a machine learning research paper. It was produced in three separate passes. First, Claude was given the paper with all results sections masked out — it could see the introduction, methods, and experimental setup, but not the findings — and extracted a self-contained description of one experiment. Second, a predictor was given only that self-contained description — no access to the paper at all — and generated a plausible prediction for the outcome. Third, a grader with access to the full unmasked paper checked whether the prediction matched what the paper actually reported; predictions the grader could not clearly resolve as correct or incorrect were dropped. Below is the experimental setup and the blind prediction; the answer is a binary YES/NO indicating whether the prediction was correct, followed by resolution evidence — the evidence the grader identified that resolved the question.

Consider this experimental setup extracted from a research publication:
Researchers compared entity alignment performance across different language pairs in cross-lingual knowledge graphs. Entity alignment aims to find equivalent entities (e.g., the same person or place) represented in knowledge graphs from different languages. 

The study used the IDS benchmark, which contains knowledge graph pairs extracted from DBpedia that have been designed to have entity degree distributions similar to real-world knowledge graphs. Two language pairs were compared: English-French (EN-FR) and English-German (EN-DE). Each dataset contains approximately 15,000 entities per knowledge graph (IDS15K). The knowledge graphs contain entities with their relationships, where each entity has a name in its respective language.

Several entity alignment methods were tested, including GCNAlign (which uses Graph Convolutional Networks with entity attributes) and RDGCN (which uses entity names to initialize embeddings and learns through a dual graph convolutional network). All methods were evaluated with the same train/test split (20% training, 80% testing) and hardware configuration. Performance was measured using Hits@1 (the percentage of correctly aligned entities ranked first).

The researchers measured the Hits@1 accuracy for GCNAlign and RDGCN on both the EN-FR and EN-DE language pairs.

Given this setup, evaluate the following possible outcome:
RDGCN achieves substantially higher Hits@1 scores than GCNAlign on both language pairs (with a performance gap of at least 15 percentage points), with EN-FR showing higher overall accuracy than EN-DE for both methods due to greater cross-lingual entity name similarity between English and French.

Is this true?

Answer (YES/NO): NO